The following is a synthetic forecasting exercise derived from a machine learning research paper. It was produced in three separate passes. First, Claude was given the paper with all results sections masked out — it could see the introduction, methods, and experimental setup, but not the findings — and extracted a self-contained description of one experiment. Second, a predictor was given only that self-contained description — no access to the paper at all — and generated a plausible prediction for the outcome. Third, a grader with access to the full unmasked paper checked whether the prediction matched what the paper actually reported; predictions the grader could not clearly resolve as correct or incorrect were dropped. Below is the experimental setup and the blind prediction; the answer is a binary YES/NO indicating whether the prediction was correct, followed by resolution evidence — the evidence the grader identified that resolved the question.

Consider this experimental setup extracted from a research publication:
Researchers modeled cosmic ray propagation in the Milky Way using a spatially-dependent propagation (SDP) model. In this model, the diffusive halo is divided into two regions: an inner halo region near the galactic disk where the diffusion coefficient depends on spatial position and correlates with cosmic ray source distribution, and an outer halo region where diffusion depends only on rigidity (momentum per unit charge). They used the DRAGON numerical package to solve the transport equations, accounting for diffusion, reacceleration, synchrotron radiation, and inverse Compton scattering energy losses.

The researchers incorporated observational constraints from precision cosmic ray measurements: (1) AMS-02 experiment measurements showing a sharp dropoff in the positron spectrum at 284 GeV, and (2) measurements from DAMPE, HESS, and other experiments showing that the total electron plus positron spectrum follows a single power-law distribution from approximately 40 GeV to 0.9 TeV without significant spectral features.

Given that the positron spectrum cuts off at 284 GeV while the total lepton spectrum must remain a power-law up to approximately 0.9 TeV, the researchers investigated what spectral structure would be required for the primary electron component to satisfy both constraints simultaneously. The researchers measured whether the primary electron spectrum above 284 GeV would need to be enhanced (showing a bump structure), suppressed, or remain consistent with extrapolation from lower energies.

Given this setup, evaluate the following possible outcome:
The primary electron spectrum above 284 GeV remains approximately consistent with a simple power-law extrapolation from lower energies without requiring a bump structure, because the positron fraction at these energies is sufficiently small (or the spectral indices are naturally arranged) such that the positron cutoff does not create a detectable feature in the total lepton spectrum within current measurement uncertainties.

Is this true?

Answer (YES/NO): NO